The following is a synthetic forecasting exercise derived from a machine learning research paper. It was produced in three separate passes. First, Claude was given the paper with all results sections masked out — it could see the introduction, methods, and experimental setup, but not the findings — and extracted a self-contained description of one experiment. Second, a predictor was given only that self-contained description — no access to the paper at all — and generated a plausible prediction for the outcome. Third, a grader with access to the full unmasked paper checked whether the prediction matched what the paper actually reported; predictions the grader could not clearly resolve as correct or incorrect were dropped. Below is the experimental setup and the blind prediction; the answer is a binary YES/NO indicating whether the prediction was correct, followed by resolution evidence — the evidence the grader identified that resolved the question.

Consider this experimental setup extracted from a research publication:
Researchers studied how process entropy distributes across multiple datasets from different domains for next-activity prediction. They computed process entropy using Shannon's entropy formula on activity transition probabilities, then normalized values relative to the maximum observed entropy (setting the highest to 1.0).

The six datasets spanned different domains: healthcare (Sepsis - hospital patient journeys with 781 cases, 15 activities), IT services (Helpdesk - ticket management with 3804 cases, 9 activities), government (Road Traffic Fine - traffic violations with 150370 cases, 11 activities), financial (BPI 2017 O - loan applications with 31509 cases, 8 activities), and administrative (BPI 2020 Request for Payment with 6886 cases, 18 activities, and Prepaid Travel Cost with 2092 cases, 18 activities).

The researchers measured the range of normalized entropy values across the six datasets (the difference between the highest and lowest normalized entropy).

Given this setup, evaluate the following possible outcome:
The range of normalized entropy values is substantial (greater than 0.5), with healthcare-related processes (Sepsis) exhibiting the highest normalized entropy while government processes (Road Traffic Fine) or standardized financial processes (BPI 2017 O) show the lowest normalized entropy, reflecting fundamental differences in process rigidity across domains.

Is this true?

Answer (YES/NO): NO